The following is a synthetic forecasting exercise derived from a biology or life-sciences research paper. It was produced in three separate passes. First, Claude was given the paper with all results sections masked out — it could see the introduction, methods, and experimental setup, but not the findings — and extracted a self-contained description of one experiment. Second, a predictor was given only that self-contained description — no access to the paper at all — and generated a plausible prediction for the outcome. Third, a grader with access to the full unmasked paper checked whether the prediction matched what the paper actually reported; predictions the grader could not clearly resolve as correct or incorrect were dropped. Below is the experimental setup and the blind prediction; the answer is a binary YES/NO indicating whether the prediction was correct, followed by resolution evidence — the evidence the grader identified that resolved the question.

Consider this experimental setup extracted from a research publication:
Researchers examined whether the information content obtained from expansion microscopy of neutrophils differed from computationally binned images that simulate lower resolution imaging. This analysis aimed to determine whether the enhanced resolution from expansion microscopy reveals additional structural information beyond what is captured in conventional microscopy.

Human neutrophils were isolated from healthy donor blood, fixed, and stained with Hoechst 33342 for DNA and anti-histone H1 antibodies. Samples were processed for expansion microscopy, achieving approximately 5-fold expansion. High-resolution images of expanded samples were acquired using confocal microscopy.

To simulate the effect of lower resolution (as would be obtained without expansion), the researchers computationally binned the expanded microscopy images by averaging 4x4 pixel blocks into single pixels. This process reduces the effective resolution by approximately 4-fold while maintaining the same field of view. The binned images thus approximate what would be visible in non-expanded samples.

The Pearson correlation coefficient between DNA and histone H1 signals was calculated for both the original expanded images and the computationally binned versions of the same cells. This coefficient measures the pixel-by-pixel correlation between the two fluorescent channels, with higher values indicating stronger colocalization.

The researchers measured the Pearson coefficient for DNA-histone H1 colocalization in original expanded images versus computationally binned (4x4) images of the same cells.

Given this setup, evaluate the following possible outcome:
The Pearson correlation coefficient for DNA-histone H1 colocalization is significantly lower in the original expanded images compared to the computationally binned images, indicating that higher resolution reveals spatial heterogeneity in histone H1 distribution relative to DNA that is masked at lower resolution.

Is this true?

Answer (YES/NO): YES